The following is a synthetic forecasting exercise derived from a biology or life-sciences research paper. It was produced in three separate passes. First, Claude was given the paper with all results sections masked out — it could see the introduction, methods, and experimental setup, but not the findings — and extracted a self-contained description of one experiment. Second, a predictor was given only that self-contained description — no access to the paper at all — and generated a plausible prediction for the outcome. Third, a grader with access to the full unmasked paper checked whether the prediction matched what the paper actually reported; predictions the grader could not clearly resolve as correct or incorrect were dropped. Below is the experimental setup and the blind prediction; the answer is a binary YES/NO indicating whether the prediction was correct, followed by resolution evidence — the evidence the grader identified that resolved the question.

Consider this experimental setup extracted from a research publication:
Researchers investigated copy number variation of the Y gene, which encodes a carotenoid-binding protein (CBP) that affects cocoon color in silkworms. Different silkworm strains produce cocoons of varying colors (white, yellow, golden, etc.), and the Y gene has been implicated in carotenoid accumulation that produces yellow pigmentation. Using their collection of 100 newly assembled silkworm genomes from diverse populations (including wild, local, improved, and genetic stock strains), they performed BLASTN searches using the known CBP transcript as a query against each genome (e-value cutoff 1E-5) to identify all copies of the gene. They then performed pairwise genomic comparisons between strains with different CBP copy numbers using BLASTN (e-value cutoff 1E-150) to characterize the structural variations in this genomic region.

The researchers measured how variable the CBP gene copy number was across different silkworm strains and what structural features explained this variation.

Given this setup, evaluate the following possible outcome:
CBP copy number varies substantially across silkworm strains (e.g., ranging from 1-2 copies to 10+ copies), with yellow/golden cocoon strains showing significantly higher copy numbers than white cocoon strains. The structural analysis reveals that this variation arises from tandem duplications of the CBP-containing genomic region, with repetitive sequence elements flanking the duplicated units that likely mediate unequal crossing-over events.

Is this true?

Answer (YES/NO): NO